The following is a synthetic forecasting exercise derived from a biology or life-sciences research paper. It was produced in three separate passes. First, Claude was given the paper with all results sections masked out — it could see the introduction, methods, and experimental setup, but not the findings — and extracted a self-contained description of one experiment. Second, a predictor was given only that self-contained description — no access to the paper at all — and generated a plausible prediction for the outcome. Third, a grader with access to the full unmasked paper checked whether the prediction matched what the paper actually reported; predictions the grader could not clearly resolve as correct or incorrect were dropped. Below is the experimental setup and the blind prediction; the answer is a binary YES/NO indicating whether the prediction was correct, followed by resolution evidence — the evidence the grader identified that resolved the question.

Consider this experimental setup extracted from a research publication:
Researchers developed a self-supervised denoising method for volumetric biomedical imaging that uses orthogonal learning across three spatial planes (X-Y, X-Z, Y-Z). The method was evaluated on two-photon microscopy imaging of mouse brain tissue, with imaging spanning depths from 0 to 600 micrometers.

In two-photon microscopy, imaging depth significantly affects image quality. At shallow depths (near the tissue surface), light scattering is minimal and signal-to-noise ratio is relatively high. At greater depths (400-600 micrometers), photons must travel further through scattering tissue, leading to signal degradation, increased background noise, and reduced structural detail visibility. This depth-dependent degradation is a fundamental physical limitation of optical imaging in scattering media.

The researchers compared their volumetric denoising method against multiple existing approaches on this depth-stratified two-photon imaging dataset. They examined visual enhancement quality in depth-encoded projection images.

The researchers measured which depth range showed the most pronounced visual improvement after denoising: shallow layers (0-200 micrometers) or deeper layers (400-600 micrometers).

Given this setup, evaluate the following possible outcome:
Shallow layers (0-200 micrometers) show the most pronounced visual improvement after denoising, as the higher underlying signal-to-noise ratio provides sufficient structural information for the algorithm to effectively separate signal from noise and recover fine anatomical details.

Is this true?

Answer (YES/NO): NO